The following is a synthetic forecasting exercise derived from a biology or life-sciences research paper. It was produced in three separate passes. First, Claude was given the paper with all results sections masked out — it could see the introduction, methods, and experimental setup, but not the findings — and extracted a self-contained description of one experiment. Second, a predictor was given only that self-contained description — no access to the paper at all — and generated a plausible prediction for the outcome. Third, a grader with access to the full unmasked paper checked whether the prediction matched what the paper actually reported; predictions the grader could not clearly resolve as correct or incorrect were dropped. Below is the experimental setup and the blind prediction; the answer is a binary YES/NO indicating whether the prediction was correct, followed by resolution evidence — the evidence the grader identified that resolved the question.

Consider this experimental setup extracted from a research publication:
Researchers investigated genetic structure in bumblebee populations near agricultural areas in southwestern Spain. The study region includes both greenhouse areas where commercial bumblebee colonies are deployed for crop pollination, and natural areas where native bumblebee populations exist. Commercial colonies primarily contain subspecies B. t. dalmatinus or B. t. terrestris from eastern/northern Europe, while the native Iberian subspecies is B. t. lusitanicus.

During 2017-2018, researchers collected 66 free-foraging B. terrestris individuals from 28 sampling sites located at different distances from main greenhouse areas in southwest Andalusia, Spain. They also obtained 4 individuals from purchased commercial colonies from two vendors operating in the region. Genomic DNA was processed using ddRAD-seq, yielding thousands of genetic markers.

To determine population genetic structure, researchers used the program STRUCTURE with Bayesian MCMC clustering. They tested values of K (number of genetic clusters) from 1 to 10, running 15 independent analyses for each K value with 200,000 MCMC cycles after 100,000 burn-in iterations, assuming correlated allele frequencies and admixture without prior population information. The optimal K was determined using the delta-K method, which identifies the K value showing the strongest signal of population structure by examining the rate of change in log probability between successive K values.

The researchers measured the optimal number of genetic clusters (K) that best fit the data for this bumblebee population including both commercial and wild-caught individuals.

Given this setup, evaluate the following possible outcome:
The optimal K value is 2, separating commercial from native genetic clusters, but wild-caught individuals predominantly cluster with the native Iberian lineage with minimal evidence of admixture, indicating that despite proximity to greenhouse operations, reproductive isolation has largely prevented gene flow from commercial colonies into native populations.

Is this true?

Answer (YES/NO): NO